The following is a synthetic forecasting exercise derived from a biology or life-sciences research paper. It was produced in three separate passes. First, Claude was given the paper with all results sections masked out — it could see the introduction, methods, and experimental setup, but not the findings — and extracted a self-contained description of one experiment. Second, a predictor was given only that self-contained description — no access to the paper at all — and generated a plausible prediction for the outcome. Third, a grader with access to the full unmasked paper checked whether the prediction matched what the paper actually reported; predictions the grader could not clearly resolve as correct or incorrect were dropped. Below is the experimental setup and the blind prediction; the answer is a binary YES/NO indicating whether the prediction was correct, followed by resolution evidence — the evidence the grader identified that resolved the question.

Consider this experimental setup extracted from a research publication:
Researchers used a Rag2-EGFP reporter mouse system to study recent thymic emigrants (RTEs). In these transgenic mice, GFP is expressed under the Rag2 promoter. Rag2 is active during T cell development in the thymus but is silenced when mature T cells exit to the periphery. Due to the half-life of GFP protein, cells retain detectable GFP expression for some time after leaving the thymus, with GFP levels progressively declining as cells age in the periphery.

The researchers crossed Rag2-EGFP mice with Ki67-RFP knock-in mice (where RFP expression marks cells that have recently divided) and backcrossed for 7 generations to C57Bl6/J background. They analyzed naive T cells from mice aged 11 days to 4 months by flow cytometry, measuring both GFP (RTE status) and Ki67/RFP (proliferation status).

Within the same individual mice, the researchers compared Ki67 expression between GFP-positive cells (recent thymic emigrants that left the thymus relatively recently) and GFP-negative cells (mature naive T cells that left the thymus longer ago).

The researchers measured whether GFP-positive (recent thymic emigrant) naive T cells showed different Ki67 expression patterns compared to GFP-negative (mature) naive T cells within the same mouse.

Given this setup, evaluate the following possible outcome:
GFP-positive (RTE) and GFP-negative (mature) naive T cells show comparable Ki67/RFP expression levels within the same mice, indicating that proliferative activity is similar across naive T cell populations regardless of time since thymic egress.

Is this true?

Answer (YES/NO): NO